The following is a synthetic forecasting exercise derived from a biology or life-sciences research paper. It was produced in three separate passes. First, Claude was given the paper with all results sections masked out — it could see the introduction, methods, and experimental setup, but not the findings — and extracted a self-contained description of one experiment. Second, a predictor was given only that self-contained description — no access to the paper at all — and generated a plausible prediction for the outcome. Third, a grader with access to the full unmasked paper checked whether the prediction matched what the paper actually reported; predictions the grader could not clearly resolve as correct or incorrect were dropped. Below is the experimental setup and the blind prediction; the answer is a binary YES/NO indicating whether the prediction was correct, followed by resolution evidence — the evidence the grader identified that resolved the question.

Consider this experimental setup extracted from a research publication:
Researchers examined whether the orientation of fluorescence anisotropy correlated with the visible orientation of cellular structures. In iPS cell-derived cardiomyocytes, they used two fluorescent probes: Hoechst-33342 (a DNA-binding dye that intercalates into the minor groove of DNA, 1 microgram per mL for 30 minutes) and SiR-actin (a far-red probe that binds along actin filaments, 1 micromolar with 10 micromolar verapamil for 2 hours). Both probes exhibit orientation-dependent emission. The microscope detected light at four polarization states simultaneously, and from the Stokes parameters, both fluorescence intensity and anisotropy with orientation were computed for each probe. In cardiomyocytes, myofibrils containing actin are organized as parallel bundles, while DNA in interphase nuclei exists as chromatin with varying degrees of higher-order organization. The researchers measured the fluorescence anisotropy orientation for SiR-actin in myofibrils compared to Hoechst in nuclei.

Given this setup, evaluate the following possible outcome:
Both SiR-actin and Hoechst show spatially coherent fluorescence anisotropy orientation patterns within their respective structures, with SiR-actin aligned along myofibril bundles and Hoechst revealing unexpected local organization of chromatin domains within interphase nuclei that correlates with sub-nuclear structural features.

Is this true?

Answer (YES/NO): NO